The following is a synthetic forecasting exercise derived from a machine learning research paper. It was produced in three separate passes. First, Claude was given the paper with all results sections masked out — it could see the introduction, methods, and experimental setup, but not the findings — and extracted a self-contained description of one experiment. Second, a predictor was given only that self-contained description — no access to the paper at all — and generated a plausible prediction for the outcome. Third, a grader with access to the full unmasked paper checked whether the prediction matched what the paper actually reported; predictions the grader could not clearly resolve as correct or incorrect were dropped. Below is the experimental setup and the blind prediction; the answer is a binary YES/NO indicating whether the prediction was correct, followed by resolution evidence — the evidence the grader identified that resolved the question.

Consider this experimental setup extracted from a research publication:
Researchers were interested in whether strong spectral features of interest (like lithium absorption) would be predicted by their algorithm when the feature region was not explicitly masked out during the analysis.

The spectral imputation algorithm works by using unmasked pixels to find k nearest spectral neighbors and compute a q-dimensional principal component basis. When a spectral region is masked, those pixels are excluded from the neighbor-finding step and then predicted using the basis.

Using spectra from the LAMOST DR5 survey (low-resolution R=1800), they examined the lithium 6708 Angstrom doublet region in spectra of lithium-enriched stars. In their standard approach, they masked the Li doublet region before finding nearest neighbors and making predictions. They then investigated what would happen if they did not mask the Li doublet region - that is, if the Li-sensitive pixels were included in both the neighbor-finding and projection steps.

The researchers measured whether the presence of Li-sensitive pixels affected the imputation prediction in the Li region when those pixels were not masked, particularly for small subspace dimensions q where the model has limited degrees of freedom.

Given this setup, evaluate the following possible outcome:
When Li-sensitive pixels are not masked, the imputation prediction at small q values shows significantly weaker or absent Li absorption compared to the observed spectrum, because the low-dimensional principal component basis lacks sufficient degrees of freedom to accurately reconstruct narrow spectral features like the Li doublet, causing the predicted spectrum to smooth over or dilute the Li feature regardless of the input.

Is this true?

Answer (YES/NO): NO